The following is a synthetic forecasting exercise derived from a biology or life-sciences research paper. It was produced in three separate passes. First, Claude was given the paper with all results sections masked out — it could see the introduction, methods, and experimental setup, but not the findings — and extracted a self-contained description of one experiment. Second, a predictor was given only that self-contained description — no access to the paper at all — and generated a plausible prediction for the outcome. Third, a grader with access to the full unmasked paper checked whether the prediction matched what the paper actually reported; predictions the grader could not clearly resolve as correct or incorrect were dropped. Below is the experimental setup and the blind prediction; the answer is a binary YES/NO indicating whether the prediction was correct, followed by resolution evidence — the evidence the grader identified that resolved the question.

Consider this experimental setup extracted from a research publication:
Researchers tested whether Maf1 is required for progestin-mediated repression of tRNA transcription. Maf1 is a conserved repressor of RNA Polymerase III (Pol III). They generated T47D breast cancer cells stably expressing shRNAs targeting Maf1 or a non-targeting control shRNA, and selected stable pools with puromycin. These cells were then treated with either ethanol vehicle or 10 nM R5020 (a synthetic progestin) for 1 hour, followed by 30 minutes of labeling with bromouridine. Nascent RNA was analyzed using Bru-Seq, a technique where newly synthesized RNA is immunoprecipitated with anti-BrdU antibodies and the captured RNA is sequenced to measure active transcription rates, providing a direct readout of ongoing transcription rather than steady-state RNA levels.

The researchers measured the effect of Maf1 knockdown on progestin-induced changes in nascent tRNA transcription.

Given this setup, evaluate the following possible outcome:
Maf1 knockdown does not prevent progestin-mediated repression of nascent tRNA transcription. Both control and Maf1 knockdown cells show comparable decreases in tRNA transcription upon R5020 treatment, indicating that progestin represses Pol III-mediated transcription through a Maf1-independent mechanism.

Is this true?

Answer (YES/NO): NO